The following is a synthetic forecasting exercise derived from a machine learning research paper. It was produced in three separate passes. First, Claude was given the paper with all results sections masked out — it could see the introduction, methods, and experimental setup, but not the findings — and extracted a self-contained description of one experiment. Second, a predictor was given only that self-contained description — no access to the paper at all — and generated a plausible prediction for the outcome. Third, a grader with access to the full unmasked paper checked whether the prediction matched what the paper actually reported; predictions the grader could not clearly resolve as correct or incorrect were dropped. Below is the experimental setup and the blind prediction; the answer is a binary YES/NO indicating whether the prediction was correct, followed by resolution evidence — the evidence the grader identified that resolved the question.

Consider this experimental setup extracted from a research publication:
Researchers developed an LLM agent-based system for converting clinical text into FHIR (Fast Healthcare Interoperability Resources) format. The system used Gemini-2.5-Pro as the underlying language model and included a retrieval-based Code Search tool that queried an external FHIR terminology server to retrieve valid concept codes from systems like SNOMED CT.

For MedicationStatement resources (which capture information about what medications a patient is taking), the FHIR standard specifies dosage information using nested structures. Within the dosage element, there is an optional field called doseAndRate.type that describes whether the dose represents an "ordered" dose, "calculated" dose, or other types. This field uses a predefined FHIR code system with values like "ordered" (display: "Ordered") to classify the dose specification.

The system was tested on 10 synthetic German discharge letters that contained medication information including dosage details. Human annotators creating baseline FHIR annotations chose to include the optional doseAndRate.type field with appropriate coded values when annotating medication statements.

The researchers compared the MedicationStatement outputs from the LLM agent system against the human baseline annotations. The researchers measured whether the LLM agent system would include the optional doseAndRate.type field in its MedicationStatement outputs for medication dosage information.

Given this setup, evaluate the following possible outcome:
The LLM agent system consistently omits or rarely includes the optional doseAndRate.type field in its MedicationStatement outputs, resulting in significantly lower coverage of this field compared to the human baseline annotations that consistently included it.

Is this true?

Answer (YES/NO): YES